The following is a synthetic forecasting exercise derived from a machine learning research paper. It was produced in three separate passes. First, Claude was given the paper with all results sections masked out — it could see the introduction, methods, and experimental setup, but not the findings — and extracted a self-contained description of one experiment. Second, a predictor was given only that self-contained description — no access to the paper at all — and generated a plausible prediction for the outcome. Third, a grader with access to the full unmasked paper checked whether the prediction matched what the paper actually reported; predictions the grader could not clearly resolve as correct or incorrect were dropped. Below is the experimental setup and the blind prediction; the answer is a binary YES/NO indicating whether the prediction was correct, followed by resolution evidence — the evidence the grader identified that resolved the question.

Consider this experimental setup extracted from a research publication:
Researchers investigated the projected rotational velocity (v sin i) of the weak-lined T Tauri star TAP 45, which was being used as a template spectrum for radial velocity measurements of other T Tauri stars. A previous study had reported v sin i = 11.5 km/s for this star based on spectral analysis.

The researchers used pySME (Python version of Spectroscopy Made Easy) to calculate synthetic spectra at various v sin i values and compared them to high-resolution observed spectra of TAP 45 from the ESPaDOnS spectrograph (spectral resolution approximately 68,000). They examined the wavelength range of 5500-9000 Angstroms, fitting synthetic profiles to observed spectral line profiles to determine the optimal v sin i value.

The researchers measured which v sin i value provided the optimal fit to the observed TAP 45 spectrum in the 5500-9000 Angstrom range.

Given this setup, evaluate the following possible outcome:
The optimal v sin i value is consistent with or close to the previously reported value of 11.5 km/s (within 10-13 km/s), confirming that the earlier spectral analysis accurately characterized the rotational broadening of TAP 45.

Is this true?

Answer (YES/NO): NO